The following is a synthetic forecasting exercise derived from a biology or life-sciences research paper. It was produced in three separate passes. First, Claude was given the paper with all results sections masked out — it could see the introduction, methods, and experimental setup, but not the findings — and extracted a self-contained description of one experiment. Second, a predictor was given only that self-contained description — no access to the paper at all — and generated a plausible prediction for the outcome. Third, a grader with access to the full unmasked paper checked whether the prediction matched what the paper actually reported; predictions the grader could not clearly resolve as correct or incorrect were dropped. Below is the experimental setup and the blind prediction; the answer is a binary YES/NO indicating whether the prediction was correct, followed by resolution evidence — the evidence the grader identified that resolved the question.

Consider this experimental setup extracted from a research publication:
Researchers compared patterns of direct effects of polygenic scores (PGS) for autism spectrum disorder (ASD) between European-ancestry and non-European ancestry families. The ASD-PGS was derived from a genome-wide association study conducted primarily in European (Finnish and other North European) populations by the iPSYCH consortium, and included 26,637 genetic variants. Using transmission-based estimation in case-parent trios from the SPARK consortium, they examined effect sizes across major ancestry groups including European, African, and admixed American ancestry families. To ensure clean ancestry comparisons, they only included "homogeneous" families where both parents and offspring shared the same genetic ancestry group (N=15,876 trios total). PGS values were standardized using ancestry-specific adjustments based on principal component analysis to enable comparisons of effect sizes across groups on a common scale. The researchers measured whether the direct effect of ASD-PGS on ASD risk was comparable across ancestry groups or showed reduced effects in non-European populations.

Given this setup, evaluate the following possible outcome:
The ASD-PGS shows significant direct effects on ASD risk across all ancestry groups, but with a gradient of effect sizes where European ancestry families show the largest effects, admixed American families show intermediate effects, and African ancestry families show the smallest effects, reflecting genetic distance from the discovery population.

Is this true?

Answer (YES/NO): NO